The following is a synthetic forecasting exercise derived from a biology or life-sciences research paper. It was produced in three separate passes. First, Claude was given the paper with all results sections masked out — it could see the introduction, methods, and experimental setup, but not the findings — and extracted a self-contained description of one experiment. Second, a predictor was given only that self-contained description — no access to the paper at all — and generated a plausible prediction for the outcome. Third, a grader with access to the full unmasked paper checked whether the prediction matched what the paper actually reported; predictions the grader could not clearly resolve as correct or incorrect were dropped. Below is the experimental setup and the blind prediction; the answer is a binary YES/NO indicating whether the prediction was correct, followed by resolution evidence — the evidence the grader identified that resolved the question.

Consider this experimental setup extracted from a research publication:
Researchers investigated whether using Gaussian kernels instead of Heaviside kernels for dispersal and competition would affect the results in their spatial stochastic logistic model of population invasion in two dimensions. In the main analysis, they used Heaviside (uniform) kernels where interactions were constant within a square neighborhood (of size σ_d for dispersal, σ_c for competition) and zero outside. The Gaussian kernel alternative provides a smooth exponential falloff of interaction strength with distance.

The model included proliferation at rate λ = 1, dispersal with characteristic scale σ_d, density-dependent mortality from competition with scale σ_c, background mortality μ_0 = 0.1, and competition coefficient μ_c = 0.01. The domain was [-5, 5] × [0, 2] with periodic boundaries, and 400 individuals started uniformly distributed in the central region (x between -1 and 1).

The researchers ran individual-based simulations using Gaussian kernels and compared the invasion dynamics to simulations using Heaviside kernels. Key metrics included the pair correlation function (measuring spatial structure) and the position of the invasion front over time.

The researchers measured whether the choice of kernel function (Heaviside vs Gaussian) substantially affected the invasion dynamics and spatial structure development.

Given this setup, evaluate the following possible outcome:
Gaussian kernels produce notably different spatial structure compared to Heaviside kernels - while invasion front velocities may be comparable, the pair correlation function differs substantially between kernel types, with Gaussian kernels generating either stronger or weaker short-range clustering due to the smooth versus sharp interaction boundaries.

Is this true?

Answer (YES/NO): NO